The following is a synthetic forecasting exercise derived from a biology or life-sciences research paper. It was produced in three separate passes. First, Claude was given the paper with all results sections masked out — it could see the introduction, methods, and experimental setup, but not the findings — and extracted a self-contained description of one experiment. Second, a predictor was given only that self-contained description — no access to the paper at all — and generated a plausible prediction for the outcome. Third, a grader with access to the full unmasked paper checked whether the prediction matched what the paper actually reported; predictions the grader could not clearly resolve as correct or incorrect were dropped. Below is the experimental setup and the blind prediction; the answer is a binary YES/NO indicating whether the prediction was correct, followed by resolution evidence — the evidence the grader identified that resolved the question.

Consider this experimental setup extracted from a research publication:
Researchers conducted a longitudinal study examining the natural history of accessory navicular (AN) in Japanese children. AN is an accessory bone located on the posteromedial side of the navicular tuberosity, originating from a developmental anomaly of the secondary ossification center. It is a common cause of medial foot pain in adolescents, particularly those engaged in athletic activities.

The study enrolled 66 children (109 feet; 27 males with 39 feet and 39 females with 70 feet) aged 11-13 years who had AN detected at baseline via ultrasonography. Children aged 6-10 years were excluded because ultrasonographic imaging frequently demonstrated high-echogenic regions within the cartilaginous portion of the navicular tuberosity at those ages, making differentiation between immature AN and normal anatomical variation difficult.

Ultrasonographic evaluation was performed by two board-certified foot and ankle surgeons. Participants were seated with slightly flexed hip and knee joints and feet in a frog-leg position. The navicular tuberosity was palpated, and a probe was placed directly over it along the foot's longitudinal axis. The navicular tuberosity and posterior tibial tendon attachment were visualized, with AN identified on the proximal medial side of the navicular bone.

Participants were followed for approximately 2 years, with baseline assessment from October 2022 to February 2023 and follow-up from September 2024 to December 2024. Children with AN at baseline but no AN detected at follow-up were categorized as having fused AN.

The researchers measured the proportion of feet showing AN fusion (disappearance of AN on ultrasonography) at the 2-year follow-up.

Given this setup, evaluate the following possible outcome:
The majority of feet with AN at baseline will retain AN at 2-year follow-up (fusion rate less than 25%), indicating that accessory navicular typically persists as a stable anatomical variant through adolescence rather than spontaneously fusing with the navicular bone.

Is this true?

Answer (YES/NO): NO